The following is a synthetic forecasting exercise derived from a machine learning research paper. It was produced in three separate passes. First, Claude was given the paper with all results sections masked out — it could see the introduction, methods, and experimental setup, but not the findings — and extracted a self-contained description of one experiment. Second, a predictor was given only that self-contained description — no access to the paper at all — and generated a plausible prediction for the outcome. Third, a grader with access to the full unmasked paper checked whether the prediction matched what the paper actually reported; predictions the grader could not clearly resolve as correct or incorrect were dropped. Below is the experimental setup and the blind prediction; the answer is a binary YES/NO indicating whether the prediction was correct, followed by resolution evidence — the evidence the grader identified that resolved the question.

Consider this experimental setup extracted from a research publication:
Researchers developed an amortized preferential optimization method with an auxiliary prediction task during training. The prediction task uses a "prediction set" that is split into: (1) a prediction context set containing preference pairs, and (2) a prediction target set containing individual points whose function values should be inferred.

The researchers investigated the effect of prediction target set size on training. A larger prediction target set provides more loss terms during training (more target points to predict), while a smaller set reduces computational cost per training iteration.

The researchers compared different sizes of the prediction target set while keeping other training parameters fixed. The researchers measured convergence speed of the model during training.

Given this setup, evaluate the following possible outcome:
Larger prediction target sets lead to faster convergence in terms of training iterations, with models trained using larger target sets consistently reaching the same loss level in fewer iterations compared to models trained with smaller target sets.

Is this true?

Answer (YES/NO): YES